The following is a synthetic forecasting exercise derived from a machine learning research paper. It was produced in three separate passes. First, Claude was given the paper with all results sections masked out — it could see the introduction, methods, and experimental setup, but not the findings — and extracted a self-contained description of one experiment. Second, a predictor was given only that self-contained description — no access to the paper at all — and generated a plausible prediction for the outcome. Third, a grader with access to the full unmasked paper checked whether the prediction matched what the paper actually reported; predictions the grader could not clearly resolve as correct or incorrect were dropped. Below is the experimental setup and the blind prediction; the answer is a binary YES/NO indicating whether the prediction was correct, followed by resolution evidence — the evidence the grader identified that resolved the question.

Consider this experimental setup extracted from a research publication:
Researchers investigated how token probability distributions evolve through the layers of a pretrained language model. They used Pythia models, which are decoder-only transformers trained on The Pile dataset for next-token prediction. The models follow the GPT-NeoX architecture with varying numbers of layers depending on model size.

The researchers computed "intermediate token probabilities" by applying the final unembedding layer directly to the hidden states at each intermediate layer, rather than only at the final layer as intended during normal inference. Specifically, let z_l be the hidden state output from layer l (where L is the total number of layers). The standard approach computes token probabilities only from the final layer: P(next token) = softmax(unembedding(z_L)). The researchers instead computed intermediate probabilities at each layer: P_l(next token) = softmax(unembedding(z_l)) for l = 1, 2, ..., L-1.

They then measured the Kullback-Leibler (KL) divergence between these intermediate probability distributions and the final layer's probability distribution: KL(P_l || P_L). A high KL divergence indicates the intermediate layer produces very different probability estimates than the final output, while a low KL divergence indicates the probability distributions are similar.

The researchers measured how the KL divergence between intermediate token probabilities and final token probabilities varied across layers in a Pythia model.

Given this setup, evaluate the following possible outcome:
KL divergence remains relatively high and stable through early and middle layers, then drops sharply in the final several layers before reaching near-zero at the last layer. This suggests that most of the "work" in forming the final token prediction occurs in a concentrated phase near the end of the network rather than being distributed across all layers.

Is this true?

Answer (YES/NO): NO